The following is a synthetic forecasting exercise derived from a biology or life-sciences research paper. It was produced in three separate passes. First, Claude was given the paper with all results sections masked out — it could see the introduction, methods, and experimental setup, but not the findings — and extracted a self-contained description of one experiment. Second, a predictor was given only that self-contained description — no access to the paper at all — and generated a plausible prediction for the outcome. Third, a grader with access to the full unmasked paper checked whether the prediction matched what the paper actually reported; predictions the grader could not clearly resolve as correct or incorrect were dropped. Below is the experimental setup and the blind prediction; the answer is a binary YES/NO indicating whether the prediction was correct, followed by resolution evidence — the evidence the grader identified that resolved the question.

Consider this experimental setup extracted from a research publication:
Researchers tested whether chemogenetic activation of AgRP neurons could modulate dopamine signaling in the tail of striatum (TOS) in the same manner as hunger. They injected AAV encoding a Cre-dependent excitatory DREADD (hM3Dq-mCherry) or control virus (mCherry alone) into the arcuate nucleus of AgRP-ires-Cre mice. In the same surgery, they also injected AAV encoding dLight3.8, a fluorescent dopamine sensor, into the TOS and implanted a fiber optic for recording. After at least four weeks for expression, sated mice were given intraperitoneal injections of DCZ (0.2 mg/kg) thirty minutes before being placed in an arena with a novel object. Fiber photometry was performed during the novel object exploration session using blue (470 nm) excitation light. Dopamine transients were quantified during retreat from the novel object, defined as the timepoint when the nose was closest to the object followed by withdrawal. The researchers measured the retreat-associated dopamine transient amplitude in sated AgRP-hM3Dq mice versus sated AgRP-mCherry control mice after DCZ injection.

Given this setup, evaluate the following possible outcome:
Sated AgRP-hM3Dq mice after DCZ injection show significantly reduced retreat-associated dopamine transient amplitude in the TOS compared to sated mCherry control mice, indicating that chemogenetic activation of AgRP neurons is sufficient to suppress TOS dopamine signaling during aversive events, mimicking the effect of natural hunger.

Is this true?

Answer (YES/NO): YES